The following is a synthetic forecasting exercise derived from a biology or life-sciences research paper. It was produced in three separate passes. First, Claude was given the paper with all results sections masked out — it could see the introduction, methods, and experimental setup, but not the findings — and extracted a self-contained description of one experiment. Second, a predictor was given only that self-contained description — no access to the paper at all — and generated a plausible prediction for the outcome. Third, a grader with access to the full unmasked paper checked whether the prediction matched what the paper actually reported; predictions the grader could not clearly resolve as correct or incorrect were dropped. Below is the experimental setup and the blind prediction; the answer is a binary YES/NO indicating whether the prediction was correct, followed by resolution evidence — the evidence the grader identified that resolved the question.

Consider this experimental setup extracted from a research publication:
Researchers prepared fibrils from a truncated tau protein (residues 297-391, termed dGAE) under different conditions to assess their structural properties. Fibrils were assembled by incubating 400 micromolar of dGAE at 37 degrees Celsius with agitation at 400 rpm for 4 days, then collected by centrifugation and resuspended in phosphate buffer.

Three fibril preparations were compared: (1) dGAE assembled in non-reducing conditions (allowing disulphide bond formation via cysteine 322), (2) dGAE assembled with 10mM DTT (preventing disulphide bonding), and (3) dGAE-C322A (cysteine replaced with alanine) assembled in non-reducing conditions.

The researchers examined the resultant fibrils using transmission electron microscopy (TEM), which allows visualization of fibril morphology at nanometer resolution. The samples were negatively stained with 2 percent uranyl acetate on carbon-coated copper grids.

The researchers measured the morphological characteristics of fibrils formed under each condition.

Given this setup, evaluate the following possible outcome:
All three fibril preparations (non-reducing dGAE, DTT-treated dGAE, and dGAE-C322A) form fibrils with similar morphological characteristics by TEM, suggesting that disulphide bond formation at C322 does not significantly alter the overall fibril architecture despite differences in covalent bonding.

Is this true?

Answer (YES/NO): NO